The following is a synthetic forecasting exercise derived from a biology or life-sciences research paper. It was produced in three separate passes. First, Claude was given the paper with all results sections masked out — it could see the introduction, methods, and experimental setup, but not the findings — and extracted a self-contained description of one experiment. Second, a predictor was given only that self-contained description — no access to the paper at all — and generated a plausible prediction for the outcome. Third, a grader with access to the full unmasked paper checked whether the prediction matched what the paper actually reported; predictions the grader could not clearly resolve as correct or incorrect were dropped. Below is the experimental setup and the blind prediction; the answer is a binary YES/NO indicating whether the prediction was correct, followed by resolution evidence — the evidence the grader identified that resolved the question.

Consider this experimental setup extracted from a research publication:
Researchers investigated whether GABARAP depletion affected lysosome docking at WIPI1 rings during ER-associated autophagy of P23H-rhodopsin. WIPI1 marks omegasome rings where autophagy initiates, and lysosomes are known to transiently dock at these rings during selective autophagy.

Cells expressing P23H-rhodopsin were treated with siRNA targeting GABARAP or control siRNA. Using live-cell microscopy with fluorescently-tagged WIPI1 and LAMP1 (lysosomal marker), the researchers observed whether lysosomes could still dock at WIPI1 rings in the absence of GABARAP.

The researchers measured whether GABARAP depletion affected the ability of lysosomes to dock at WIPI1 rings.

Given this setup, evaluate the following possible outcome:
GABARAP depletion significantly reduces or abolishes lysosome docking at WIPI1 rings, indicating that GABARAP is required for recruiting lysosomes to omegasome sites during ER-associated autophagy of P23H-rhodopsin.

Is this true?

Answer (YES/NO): NO